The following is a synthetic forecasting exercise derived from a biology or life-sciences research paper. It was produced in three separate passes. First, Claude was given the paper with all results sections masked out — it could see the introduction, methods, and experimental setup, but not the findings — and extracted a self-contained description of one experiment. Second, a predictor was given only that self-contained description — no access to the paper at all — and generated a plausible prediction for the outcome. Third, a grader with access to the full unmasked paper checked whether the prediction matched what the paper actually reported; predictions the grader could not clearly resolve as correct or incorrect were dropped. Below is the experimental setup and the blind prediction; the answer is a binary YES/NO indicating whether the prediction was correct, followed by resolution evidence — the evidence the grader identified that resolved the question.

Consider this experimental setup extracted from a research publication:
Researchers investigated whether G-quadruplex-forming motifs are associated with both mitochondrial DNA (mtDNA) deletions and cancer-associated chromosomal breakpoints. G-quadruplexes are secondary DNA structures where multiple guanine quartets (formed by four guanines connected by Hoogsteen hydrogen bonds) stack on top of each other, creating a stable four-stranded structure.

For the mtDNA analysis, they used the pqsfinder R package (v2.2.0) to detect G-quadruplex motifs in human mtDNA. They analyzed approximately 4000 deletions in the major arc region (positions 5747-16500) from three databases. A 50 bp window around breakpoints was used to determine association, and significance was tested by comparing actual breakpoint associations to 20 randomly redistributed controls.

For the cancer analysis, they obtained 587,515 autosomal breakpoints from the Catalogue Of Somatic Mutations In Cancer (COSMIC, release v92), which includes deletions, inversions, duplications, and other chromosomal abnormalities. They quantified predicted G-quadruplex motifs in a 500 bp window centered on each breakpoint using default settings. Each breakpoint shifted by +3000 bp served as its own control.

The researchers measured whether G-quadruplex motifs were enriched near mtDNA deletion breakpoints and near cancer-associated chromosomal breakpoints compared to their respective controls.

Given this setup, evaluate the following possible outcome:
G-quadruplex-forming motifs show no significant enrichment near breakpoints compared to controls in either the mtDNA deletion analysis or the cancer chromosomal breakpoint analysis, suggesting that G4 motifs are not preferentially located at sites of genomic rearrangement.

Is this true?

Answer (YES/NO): NO